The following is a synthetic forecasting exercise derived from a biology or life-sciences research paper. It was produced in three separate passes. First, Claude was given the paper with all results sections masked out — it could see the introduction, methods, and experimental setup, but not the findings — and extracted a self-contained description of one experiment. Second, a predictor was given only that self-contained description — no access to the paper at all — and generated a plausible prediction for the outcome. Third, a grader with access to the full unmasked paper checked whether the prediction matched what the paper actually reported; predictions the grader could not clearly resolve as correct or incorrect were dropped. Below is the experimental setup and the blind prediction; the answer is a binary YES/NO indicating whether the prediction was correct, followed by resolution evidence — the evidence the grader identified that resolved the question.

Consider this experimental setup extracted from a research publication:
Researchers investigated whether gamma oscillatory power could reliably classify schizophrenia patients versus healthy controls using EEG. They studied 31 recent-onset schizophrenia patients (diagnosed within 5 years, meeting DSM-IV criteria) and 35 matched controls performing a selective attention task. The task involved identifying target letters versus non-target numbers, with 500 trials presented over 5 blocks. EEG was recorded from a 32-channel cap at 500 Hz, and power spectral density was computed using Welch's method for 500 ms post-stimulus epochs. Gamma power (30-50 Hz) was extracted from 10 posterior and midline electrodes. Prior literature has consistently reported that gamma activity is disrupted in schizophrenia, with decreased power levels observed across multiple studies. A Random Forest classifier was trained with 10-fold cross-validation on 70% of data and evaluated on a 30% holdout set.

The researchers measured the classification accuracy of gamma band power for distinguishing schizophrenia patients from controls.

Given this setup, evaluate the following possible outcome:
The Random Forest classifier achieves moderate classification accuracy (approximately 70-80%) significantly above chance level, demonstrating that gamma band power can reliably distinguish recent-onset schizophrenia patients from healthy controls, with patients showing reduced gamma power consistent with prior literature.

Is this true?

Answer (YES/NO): NO